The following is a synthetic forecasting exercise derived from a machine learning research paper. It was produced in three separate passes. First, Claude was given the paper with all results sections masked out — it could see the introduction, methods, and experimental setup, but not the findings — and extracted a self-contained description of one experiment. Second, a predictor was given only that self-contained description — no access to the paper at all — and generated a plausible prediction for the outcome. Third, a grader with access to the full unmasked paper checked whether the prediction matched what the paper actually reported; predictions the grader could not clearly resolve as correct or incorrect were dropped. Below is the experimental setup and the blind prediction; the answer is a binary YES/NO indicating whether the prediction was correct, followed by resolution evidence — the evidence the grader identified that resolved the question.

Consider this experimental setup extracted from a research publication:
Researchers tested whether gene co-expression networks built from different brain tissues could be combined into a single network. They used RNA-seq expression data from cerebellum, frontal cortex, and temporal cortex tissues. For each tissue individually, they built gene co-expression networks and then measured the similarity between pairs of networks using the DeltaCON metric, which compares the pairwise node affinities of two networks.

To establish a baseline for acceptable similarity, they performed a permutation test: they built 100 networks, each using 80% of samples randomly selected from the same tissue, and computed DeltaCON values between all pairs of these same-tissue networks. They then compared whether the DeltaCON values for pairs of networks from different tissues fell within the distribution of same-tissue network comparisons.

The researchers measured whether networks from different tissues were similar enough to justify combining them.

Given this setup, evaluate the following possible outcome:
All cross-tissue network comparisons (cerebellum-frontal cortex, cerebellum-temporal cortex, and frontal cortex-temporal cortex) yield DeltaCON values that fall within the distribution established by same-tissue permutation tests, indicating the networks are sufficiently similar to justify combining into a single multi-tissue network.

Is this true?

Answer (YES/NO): YES